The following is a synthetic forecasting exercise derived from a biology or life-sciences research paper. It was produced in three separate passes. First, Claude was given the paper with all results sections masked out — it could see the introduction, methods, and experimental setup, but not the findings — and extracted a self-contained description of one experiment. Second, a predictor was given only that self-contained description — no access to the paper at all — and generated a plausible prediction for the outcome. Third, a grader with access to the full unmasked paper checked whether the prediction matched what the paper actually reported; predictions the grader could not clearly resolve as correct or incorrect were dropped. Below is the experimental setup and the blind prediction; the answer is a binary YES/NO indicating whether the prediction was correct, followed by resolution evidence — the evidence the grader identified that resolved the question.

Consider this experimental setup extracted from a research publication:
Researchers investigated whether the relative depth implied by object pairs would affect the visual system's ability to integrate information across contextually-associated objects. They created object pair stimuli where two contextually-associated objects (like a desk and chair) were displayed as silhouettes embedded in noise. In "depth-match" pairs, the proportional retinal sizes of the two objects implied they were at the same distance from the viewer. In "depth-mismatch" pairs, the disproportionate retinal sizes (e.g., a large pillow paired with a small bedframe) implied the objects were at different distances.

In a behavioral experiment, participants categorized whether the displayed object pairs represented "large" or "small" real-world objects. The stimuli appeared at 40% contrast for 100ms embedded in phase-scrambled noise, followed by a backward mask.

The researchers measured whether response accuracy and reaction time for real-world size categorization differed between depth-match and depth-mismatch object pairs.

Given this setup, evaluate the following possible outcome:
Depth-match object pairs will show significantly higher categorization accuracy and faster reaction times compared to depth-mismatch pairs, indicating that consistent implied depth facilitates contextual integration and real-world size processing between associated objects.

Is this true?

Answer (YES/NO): NO